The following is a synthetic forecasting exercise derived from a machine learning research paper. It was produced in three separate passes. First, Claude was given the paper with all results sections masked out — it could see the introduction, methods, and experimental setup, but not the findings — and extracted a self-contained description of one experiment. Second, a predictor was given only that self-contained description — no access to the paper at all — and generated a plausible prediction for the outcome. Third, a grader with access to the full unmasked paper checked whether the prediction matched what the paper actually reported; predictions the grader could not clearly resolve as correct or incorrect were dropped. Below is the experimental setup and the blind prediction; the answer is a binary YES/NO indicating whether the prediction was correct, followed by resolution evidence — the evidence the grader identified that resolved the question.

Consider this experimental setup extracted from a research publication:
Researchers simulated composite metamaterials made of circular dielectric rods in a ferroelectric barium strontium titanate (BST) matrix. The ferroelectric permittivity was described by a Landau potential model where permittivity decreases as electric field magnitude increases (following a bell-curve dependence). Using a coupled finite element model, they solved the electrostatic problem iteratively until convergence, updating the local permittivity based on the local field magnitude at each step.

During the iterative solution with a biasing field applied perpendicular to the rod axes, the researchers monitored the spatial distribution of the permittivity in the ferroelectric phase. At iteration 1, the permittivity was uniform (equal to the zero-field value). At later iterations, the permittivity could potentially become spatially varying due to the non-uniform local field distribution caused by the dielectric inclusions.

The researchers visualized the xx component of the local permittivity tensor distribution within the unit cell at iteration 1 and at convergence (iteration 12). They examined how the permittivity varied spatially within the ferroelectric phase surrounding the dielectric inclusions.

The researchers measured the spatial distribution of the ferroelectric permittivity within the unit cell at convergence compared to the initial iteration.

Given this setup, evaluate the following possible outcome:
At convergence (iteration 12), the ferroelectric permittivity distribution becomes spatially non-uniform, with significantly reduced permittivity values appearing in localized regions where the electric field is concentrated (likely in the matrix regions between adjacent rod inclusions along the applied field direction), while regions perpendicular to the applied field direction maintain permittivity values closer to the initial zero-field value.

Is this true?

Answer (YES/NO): YES